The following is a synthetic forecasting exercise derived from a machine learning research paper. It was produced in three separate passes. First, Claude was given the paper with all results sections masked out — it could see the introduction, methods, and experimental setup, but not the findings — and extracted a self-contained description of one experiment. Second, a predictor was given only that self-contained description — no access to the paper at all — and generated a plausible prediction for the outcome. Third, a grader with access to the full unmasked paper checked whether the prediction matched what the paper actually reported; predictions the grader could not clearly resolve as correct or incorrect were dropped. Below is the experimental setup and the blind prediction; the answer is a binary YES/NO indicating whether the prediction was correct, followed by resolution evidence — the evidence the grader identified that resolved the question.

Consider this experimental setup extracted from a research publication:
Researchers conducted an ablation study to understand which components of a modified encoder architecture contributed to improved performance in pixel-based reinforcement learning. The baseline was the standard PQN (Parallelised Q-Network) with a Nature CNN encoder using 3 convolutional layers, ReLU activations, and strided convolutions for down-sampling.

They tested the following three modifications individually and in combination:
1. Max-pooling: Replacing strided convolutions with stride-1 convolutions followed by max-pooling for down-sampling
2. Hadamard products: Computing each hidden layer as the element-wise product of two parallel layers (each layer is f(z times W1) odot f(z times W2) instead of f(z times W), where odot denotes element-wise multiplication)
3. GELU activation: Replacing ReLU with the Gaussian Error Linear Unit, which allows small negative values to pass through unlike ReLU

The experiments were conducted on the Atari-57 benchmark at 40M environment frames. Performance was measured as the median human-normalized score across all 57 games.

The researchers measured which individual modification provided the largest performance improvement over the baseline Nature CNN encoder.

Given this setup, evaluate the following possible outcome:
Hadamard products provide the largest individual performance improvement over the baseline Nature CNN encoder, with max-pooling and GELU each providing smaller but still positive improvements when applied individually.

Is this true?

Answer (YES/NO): NO